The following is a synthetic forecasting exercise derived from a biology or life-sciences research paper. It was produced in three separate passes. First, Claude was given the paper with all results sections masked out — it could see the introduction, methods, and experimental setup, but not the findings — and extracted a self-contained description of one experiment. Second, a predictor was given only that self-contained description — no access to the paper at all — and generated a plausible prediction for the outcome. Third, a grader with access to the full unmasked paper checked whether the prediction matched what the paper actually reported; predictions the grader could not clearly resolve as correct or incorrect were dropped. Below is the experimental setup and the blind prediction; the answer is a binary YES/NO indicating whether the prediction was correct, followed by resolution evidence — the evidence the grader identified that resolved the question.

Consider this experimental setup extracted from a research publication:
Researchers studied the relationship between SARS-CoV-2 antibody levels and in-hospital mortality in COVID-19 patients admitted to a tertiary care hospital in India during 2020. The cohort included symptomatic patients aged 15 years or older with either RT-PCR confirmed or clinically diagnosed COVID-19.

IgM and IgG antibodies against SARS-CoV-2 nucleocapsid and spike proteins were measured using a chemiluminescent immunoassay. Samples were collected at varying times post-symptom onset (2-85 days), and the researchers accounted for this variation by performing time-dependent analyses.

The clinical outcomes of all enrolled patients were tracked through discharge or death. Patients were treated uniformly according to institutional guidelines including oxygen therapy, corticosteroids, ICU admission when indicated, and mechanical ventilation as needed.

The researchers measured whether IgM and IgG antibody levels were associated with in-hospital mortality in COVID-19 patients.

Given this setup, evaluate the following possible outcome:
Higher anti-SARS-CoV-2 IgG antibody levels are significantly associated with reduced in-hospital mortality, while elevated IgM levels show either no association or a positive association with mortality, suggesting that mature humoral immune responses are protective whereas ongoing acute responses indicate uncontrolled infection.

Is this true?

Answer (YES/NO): NO